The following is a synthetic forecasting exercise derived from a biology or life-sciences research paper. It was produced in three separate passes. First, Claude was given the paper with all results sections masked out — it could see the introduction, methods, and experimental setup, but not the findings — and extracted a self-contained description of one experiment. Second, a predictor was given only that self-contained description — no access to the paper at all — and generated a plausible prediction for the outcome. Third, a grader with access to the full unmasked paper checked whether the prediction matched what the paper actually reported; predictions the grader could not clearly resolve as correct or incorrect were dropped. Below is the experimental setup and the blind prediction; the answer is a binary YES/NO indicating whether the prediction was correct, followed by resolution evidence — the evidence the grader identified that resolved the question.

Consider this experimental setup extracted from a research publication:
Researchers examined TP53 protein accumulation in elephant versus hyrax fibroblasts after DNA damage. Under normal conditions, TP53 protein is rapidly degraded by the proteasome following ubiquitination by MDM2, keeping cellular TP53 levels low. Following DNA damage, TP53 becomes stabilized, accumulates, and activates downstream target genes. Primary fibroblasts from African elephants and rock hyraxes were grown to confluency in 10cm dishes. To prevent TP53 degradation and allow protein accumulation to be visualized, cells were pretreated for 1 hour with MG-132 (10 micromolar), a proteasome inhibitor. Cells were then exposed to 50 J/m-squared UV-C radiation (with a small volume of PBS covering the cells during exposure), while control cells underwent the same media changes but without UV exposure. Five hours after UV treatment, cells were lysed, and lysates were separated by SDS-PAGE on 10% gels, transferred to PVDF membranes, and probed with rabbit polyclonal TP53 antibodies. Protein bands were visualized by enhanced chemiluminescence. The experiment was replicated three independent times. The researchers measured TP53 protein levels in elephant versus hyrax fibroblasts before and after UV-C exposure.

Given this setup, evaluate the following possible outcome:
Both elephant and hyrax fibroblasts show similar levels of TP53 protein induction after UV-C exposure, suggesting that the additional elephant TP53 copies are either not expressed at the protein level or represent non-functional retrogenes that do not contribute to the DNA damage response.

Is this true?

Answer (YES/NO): NO